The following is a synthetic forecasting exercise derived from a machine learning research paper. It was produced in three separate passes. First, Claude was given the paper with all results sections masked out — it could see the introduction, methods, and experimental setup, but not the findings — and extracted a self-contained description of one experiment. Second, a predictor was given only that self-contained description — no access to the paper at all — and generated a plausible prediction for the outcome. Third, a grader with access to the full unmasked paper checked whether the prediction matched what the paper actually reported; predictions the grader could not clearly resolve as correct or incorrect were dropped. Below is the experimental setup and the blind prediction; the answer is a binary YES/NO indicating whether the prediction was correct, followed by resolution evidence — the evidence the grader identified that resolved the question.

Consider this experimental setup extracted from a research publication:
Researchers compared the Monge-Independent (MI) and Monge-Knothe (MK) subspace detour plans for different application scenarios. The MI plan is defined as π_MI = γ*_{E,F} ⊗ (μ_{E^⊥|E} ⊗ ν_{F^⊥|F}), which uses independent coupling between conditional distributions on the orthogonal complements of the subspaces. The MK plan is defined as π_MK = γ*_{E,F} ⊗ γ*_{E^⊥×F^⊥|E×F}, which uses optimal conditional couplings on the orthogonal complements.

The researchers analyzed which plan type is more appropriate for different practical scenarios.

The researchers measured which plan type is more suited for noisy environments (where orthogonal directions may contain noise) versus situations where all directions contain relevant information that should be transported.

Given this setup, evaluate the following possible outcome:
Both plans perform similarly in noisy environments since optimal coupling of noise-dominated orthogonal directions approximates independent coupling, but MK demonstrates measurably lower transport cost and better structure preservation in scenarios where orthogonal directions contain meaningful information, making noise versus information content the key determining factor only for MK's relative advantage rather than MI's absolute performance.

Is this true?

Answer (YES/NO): NO